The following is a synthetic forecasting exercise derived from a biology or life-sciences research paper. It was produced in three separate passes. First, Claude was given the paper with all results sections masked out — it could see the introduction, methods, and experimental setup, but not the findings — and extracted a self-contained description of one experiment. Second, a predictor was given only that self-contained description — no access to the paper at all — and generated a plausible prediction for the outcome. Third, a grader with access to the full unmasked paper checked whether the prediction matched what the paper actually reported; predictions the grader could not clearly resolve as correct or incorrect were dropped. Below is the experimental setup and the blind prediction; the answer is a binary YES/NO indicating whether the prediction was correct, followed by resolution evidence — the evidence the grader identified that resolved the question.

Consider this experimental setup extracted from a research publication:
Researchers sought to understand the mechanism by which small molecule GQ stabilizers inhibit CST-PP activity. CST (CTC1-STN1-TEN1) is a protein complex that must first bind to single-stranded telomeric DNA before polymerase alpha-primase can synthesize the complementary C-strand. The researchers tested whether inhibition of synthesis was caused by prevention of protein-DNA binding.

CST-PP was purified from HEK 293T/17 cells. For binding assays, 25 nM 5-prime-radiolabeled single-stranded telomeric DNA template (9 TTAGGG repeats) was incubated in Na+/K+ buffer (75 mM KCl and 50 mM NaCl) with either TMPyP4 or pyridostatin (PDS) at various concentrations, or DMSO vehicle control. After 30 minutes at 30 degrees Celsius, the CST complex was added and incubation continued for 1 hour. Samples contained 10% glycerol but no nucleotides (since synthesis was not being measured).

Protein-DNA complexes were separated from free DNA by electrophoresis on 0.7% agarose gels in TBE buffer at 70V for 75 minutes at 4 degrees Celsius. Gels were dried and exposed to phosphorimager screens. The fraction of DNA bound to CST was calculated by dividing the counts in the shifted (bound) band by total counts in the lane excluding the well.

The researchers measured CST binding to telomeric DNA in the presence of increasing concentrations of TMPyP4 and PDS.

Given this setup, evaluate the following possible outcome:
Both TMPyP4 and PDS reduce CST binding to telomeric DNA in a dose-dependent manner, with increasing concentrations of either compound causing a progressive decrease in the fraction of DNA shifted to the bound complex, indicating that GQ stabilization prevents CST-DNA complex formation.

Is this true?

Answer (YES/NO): YES